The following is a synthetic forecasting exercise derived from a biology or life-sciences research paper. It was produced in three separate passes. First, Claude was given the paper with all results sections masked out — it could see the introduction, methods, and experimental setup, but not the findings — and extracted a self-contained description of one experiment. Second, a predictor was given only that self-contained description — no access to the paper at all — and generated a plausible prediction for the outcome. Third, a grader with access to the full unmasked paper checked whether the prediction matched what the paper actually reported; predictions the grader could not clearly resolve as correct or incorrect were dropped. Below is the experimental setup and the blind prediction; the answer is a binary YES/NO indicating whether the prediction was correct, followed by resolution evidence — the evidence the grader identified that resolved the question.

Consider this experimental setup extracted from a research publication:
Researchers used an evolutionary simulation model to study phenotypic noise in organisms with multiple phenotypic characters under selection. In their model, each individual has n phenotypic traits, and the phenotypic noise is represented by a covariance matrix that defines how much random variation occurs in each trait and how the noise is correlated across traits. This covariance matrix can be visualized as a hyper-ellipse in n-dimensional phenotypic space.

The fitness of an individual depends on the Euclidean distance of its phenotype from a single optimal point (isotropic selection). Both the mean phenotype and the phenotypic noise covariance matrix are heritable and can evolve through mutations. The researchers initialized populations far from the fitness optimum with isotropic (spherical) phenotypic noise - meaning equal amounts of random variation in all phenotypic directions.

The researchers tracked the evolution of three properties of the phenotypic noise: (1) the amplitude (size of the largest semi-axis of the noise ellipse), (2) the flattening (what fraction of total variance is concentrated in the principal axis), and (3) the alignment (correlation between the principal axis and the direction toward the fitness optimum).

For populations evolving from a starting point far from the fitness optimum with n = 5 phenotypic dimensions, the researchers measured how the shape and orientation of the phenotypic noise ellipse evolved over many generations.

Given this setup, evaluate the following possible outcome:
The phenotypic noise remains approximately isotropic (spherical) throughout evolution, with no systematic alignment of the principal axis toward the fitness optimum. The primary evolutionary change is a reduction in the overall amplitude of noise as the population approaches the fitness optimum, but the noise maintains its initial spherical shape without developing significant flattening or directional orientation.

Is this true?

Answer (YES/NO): NO